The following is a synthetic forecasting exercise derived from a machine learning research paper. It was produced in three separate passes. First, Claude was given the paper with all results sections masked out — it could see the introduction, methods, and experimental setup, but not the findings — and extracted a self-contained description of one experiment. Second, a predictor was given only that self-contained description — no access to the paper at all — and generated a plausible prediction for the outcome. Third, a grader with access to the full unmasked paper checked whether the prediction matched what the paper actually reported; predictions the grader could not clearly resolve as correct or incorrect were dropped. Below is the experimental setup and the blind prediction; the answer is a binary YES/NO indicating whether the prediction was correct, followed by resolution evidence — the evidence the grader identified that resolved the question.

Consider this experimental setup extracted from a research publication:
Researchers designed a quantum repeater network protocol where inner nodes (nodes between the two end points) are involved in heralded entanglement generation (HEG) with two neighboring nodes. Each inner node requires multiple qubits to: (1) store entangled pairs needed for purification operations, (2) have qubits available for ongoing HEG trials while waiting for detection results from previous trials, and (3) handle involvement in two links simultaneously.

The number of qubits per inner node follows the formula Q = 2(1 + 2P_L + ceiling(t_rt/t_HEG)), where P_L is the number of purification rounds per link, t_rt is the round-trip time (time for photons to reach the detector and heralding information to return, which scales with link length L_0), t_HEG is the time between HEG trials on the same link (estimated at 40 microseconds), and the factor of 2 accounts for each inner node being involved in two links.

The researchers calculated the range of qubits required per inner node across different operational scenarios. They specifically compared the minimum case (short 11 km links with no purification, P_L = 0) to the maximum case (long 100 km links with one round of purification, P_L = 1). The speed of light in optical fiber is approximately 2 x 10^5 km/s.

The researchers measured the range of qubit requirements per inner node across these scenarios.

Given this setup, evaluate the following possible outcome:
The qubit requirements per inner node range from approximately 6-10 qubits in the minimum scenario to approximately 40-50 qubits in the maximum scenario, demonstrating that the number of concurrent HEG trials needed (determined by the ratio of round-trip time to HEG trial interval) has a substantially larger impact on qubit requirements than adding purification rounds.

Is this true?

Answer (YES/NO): NO